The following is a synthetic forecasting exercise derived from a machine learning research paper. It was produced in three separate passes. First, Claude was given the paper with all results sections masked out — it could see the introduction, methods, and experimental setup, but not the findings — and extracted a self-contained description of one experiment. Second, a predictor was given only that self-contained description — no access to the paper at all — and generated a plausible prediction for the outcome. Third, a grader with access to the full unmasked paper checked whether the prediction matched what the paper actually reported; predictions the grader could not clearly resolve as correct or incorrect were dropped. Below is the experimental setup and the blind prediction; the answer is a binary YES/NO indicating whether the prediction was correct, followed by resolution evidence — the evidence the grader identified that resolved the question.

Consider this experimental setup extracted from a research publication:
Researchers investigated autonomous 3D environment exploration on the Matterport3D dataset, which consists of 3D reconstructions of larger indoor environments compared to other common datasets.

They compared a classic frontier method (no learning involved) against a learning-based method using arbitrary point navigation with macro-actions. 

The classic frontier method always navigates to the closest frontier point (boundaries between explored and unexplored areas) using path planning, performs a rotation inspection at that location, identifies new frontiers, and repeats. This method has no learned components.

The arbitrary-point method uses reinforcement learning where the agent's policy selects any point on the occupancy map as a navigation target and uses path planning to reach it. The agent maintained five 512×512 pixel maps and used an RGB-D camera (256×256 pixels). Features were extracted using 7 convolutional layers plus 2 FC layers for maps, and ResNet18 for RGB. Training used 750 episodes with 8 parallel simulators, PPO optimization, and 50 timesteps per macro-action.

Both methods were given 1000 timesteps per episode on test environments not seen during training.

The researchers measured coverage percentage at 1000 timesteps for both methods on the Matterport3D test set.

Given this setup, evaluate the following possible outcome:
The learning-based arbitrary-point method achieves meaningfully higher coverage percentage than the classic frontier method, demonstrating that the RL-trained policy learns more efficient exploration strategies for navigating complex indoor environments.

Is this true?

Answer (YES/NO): YES